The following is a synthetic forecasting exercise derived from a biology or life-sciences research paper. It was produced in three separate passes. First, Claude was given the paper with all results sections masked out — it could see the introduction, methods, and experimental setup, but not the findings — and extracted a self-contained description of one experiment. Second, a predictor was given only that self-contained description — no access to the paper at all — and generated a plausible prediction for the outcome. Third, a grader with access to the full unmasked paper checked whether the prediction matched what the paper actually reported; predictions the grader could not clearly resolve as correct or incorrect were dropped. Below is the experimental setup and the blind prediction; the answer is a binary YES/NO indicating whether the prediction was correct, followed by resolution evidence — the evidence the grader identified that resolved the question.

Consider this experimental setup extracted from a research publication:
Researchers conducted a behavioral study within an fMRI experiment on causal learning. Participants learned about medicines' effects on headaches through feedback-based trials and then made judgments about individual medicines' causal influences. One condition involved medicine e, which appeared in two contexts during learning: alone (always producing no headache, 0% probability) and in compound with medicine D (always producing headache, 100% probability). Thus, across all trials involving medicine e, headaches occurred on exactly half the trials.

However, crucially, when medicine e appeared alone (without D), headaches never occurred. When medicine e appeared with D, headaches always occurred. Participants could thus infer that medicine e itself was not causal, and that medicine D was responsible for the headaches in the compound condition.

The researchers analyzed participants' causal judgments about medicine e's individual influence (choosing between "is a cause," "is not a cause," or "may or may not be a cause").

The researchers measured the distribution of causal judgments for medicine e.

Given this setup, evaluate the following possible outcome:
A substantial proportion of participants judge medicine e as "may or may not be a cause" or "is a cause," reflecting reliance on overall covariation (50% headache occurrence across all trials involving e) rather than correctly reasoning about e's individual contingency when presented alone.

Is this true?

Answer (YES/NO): NO